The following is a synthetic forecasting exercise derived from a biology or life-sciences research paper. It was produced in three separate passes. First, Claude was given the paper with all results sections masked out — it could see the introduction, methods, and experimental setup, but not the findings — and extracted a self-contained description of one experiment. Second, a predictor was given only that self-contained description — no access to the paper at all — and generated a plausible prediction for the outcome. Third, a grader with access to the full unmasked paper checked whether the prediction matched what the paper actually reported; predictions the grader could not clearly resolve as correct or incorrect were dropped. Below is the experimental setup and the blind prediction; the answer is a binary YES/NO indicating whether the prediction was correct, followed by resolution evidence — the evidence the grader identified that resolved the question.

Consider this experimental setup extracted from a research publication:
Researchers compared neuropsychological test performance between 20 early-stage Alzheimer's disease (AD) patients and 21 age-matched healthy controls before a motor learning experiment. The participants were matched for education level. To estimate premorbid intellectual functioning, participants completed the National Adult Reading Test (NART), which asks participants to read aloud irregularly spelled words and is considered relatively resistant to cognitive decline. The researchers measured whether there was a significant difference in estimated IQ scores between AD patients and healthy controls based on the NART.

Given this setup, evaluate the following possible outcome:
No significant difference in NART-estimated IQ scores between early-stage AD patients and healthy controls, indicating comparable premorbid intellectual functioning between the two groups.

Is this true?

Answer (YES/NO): YES